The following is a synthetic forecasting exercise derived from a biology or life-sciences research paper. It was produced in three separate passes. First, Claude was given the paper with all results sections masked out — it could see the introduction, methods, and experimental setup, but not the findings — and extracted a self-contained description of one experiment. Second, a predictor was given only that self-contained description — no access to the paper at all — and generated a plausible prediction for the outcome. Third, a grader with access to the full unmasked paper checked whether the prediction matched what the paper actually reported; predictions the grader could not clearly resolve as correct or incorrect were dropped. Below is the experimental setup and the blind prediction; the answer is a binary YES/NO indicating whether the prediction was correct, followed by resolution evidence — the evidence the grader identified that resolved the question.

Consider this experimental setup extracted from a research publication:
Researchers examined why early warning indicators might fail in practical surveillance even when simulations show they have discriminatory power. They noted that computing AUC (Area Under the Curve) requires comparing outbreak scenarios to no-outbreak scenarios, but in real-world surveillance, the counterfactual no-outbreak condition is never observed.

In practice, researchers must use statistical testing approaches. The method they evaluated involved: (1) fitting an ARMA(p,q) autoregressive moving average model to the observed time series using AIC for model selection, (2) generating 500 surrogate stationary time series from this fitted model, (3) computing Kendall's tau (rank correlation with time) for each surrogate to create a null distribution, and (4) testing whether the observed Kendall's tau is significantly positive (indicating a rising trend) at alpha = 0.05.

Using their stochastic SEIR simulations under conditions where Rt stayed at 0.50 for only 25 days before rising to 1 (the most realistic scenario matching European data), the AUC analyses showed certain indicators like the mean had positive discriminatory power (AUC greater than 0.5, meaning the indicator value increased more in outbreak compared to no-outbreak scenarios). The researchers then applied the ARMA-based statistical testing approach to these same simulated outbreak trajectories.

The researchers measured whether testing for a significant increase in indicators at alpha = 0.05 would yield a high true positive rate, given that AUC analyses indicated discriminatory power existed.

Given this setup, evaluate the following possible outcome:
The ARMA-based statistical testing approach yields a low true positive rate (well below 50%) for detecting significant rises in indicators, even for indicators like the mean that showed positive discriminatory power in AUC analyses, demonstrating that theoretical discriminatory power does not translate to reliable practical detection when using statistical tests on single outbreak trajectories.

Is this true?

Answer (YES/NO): YES